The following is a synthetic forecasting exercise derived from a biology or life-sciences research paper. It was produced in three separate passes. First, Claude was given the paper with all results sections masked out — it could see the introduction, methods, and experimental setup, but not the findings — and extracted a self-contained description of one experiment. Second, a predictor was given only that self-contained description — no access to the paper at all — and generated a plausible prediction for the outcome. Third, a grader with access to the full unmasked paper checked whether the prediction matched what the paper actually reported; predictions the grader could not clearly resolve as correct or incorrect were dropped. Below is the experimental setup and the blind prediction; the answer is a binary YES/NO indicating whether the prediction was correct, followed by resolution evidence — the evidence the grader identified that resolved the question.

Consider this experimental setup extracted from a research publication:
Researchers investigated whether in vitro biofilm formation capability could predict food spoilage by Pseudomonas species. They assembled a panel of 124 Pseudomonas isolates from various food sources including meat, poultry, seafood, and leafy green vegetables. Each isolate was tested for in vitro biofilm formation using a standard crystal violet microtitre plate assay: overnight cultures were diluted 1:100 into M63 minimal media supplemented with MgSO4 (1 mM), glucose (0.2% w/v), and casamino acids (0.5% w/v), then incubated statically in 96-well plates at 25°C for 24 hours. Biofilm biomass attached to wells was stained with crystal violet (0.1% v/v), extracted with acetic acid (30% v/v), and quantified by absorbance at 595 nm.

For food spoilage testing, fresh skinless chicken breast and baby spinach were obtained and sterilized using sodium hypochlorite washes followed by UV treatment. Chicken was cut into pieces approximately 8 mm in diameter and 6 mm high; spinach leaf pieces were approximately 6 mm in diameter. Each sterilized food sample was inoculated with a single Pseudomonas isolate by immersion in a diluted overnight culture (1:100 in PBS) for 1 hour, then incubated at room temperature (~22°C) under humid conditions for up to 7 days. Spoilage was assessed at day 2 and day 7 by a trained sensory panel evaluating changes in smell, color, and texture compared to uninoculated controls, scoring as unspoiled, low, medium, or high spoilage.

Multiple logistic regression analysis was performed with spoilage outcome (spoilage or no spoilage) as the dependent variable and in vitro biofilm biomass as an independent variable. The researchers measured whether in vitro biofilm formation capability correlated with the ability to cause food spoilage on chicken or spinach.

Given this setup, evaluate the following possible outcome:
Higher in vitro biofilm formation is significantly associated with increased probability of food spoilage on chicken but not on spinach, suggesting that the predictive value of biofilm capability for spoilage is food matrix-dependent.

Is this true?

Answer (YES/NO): NO